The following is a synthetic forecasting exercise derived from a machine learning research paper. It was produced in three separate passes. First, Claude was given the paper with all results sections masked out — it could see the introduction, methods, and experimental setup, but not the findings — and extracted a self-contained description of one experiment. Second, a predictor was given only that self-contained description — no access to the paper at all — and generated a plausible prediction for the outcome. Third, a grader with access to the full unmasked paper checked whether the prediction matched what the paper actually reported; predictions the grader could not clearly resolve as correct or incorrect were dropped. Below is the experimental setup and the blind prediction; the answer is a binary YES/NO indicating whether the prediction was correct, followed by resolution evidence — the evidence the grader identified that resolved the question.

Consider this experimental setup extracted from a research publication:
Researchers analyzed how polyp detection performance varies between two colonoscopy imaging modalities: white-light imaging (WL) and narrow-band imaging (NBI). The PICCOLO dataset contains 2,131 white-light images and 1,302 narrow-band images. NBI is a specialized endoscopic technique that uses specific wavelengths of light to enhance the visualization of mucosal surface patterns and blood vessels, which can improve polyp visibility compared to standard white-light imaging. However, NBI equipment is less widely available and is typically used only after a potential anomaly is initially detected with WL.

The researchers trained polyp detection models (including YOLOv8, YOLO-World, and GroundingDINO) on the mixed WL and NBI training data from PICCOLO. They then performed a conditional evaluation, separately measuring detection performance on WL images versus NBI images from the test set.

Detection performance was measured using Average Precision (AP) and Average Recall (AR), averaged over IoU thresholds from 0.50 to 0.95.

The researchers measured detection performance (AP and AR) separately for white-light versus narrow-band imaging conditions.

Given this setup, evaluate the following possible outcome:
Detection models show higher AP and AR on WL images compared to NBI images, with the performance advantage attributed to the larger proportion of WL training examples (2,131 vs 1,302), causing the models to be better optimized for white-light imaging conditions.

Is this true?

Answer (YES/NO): NO